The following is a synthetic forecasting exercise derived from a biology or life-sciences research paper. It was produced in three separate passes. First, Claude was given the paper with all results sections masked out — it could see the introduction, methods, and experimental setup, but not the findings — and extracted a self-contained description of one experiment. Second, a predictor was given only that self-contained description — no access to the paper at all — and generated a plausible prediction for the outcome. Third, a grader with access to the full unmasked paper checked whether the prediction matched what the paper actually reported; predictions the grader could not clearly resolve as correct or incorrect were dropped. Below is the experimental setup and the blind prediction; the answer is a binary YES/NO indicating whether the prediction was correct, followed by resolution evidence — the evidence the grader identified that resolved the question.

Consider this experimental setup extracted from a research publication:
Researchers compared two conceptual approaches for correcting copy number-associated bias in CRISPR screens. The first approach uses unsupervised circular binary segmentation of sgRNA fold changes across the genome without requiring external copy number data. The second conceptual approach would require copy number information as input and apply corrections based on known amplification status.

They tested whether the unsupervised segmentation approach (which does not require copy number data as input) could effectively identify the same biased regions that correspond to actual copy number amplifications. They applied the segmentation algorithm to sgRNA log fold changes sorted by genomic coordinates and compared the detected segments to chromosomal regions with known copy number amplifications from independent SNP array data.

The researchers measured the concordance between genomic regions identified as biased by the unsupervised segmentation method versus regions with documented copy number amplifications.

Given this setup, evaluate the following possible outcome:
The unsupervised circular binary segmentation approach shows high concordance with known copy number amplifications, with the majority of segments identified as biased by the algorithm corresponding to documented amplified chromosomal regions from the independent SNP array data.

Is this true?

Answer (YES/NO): NO